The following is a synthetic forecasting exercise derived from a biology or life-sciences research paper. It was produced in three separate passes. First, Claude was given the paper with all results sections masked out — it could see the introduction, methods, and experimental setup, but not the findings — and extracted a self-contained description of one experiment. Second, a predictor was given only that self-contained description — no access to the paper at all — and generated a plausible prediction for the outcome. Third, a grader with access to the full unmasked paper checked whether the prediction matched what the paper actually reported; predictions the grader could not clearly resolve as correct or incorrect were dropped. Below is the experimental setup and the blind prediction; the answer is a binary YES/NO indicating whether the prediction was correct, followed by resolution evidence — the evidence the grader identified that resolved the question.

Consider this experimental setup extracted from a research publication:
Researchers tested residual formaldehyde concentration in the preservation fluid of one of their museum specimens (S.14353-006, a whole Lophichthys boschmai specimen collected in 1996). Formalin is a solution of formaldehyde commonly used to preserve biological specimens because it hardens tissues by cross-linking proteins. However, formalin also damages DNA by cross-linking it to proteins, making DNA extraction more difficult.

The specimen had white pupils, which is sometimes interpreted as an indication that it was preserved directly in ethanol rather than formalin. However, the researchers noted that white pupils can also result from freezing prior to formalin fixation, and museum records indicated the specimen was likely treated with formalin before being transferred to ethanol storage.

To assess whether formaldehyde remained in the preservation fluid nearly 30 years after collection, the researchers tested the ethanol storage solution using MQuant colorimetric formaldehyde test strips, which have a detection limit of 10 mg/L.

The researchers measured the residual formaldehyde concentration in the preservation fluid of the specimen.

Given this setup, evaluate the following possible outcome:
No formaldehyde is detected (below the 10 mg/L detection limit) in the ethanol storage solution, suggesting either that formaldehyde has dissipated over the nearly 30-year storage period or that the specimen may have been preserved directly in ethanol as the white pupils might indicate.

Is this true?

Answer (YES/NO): YES